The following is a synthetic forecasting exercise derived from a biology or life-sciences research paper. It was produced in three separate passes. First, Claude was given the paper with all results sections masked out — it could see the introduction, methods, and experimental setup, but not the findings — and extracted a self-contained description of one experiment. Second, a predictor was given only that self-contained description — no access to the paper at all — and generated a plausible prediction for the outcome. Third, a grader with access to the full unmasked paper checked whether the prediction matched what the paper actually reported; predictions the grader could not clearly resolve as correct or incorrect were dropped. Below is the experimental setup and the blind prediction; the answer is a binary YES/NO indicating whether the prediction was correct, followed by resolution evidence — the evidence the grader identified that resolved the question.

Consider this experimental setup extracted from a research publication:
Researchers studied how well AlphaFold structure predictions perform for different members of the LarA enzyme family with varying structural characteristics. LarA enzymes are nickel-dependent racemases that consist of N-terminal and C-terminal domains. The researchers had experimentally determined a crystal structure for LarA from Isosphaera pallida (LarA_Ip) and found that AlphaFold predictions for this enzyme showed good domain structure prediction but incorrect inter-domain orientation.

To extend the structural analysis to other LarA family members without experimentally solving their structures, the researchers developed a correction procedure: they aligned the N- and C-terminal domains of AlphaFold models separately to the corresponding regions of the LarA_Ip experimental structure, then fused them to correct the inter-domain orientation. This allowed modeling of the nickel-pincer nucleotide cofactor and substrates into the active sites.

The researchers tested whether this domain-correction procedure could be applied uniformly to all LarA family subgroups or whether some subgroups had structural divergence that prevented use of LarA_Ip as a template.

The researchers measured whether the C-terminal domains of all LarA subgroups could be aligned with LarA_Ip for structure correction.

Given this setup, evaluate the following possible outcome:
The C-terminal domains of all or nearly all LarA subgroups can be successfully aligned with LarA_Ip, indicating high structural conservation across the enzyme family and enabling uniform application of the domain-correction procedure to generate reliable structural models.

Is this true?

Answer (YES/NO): NO